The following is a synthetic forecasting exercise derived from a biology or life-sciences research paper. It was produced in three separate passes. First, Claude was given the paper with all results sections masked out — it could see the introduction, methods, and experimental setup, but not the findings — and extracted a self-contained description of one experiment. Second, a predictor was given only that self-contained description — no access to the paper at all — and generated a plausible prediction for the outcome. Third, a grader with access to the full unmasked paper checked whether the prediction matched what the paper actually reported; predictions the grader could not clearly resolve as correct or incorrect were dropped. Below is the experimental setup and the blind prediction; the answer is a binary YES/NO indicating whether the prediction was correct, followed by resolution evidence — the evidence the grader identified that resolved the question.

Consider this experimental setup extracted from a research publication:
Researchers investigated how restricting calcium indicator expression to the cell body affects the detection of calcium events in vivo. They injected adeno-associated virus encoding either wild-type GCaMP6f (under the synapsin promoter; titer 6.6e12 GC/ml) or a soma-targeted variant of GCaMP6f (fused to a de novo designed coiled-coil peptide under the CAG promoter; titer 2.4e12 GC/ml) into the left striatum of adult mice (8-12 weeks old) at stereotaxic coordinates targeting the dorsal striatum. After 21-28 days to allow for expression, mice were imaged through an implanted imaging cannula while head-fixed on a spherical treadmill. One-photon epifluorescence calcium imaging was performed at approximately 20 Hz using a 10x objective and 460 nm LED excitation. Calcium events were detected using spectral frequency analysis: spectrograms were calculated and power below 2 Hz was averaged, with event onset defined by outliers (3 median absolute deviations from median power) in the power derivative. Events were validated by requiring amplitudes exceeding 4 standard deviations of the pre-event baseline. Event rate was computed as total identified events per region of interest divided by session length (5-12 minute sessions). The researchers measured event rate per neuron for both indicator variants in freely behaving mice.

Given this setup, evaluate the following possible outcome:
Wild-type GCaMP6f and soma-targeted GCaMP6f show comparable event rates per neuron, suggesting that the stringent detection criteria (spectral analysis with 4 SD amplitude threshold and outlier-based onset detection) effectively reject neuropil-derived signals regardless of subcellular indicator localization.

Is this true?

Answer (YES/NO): NO